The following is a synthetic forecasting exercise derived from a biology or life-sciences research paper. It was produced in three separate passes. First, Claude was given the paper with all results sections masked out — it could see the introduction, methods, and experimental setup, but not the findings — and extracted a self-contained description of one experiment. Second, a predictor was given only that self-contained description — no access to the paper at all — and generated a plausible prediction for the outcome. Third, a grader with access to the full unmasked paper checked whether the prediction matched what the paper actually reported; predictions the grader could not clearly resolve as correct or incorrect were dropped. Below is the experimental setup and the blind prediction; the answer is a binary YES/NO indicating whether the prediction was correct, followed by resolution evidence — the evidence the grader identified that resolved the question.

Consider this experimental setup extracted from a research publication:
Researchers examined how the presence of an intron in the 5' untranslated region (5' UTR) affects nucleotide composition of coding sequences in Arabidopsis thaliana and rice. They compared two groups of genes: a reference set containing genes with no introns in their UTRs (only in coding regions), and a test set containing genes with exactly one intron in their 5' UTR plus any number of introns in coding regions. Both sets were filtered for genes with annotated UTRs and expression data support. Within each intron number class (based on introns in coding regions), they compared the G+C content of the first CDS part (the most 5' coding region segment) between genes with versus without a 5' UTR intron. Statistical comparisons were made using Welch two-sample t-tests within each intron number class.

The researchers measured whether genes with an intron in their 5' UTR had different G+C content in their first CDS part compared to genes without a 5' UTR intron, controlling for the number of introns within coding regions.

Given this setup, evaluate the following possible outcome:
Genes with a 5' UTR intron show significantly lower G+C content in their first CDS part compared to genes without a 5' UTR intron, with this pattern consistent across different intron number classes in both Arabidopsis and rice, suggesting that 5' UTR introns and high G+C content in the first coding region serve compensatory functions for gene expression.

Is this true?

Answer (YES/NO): NO